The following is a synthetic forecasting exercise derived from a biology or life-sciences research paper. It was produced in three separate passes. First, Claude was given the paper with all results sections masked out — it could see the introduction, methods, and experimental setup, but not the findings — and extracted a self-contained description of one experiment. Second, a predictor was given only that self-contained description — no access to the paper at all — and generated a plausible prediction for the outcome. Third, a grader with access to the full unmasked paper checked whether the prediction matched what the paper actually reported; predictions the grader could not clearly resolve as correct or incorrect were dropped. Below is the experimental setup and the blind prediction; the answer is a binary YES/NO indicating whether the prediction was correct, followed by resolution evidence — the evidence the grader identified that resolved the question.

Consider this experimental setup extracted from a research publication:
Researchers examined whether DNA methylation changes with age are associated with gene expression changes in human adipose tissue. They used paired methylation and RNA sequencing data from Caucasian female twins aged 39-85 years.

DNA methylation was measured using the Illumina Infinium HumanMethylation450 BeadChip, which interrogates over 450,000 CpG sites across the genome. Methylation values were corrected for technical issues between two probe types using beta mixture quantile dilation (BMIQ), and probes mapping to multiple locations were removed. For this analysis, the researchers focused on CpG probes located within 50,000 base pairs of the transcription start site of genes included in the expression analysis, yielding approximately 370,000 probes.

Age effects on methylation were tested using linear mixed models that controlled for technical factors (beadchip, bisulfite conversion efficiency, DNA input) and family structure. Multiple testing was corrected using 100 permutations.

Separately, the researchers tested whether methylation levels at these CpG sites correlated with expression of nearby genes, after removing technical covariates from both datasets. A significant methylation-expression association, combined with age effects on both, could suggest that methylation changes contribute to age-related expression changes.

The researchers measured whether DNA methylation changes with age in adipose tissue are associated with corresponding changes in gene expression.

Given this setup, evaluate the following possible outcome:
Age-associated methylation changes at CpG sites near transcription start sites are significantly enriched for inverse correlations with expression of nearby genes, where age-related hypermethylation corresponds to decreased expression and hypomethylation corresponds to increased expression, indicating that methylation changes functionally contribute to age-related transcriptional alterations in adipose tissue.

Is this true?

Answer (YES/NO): NO